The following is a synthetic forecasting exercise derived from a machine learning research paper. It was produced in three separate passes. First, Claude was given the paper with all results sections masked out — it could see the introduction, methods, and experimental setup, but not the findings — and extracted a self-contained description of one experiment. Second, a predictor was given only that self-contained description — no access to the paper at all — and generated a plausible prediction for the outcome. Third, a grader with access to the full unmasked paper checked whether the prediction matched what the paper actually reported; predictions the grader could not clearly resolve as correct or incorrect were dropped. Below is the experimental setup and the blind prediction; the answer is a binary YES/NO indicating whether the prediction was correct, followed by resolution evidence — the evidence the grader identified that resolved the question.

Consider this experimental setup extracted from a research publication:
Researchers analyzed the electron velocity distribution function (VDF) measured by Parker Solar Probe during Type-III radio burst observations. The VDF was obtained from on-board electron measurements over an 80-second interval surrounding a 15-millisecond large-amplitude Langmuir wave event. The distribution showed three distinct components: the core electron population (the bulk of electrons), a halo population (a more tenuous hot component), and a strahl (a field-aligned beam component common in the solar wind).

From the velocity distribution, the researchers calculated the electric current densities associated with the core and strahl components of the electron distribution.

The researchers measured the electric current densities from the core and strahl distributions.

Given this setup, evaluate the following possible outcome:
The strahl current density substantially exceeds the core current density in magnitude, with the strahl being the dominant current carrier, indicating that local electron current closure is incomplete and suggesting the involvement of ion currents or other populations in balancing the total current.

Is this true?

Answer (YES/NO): NO